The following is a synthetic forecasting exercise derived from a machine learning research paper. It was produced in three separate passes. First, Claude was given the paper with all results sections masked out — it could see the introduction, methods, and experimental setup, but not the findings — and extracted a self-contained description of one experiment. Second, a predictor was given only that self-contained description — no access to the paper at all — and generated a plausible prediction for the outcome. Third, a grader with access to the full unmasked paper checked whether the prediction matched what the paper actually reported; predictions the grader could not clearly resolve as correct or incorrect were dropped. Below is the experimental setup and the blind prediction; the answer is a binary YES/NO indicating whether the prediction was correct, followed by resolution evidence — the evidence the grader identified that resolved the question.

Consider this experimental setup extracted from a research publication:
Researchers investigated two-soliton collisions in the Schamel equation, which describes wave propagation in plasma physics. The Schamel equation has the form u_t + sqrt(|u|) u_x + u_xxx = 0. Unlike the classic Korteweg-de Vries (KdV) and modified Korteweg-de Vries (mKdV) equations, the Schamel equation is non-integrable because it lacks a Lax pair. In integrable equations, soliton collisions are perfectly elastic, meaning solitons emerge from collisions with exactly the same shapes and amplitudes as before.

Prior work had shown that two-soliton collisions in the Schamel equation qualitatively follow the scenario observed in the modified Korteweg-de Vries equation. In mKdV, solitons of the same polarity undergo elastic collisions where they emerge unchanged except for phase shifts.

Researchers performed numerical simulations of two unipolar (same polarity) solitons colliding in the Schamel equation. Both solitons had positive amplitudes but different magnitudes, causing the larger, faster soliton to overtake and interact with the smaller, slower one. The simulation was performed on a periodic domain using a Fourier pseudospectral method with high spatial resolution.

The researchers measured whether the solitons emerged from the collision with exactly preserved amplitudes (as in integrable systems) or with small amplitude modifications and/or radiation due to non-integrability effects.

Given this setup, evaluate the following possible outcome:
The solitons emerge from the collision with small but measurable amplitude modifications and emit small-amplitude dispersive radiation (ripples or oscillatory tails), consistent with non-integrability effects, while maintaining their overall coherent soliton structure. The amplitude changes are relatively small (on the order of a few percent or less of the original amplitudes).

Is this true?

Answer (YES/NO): YES